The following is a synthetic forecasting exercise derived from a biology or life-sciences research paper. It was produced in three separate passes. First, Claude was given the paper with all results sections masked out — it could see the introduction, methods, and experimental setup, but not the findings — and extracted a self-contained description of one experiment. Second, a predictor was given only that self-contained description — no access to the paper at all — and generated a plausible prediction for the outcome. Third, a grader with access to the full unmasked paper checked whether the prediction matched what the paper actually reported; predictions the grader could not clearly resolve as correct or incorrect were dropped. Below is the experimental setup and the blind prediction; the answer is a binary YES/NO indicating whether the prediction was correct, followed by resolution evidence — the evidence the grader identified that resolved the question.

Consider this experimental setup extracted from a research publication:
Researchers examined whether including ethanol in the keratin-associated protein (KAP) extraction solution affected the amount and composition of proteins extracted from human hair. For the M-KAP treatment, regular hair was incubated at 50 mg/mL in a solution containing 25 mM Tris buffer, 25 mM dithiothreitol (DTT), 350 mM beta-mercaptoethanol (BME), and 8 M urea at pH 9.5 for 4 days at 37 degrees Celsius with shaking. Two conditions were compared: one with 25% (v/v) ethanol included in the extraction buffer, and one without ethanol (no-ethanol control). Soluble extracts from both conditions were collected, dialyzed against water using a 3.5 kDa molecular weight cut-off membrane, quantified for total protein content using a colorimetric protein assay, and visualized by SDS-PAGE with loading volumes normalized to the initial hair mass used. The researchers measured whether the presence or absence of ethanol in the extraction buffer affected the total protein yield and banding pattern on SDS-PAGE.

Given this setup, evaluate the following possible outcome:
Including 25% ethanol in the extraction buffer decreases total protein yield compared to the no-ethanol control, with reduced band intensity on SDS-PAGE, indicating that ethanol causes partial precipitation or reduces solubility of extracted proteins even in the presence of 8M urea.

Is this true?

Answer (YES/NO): NO